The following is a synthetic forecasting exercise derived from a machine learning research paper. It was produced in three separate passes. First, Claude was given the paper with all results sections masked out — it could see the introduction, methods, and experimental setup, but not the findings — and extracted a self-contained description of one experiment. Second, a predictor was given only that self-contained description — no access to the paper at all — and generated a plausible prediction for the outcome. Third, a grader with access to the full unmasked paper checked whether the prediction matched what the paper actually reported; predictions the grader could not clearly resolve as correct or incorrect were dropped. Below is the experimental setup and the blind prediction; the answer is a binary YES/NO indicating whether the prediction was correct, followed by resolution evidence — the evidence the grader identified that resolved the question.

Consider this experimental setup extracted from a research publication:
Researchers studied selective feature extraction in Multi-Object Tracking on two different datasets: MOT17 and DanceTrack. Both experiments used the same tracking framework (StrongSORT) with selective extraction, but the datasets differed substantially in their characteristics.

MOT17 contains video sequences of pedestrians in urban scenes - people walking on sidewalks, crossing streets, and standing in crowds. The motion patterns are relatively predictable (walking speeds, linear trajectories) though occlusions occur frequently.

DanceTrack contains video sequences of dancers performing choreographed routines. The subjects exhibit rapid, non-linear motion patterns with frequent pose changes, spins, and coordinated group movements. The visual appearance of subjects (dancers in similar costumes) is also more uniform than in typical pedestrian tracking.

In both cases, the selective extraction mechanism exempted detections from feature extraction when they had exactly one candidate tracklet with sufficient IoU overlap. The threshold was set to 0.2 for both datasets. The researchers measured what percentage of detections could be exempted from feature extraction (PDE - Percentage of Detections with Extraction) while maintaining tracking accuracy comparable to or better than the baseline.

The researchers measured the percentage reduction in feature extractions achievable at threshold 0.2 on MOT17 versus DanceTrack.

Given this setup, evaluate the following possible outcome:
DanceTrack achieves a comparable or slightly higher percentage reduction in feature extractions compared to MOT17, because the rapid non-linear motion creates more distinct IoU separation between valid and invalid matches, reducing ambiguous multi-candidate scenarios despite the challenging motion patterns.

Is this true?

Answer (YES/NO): NO